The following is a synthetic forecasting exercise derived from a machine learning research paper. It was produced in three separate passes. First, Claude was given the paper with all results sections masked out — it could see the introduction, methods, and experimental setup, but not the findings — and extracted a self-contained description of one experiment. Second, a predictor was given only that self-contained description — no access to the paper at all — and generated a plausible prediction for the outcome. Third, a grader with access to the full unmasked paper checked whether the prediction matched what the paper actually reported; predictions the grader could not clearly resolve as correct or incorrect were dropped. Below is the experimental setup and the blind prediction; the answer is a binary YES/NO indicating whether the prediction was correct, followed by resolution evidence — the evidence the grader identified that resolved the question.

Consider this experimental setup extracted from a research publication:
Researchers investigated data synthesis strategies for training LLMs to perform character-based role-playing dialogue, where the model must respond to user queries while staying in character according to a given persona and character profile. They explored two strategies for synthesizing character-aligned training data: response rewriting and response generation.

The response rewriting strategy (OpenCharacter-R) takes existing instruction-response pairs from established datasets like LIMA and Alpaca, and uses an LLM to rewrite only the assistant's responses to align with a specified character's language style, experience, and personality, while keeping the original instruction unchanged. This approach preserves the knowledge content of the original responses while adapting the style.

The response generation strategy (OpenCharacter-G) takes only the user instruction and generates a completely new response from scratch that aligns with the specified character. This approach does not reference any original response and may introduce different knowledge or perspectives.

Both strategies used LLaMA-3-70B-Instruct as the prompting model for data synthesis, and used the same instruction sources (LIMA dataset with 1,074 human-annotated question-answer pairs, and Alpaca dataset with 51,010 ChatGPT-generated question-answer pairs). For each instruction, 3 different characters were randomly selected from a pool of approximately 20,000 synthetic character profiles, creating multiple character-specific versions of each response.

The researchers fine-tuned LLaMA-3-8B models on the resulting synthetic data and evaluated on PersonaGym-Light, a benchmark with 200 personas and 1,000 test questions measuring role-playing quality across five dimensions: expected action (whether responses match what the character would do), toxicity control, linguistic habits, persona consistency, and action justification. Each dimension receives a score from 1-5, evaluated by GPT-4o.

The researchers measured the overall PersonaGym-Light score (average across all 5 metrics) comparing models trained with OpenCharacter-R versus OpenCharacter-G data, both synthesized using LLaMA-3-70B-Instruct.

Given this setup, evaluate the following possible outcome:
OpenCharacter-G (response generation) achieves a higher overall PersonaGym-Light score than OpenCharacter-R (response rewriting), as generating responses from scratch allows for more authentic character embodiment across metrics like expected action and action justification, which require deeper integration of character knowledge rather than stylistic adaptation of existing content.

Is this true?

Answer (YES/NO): YES